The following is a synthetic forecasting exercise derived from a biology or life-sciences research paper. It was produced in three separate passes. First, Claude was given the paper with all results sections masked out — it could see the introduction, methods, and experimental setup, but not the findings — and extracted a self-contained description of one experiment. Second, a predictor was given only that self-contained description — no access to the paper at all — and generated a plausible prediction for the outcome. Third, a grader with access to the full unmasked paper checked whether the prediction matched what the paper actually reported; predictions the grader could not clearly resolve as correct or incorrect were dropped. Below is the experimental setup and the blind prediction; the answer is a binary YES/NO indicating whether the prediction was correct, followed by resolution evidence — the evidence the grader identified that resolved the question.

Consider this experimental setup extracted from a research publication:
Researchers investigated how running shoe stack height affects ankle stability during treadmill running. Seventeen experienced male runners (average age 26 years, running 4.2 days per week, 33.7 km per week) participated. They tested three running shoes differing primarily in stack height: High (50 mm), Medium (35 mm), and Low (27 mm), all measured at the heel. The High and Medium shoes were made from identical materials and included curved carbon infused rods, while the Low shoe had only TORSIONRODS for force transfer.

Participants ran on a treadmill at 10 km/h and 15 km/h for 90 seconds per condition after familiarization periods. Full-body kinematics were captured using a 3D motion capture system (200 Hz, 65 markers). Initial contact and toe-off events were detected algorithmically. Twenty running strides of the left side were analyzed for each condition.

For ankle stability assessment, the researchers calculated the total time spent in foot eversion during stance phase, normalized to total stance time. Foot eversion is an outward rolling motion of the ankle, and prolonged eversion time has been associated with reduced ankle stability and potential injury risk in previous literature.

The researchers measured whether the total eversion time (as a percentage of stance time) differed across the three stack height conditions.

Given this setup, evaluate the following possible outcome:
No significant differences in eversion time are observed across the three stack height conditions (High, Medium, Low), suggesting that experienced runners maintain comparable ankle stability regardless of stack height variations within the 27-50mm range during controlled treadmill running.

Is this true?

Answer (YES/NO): NO